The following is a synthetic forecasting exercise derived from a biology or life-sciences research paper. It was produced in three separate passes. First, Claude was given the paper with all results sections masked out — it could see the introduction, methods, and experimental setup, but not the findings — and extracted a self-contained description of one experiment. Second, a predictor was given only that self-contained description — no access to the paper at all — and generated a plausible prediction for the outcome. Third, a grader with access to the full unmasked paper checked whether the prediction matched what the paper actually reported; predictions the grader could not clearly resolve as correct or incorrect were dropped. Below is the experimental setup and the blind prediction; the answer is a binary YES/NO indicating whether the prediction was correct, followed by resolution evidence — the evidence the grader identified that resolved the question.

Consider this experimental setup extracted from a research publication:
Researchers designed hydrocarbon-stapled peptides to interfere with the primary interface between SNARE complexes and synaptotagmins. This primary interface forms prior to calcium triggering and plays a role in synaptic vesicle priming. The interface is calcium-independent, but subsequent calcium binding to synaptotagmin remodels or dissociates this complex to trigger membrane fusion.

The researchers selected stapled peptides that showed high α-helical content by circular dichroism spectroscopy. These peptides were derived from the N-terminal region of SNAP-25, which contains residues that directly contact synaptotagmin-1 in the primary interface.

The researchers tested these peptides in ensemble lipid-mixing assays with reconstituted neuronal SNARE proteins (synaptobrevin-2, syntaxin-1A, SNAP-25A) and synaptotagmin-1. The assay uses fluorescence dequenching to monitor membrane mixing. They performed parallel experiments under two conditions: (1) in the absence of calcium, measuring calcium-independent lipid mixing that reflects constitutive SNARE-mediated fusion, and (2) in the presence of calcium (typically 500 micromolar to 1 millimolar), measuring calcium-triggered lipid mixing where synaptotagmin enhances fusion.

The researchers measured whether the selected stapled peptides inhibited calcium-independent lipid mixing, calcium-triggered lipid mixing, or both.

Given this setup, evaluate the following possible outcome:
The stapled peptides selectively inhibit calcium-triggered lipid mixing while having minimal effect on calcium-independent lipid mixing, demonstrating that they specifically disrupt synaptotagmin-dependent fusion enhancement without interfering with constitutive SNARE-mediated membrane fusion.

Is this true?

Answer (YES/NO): NO